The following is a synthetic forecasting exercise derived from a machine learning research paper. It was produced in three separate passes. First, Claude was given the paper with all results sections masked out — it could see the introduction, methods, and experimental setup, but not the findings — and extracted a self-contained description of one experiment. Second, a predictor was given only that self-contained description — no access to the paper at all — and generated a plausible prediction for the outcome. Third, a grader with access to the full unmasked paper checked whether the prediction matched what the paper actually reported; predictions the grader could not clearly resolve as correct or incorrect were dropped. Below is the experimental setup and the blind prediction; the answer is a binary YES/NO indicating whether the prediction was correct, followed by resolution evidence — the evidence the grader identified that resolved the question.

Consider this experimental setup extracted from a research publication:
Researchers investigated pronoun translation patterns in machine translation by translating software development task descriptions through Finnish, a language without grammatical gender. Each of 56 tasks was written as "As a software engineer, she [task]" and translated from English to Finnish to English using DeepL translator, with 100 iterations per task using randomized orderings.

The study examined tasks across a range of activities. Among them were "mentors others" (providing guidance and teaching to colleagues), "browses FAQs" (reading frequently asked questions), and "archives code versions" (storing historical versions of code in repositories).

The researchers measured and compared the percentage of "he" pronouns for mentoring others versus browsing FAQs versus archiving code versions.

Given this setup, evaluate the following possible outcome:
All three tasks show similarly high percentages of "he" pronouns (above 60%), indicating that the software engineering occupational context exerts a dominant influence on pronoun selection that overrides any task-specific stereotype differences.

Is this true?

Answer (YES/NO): NO